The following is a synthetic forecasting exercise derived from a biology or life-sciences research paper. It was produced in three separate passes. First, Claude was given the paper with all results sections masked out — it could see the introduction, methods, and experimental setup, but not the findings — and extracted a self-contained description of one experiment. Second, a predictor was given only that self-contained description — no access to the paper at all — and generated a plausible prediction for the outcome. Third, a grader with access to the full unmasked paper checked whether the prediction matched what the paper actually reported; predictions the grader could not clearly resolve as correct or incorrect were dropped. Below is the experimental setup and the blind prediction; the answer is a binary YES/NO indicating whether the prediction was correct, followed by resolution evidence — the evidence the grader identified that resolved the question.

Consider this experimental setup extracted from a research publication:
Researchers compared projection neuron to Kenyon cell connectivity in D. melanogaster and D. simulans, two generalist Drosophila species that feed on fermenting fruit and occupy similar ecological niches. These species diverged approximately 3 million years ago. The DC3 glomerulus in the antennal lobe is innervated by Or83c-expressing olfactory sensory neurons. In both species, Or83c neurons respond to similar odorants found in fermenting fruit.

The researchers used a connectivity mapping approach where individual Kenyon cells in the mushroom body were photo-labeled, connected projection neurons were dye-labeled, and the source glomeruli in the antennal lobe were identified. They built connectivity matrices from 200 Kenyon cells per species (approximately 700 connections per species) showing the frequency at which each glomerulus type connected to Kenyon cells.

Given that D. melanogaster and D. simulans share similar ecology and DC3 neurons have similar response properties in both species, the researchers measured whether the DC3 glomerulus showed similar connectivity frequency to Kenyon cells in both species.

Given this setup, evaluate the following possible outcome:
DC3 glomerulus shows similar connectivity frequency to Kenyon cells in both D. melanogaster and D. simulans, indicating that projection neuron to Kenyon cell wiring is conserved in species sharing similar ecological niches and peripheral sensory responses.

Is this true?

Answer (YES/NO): YES